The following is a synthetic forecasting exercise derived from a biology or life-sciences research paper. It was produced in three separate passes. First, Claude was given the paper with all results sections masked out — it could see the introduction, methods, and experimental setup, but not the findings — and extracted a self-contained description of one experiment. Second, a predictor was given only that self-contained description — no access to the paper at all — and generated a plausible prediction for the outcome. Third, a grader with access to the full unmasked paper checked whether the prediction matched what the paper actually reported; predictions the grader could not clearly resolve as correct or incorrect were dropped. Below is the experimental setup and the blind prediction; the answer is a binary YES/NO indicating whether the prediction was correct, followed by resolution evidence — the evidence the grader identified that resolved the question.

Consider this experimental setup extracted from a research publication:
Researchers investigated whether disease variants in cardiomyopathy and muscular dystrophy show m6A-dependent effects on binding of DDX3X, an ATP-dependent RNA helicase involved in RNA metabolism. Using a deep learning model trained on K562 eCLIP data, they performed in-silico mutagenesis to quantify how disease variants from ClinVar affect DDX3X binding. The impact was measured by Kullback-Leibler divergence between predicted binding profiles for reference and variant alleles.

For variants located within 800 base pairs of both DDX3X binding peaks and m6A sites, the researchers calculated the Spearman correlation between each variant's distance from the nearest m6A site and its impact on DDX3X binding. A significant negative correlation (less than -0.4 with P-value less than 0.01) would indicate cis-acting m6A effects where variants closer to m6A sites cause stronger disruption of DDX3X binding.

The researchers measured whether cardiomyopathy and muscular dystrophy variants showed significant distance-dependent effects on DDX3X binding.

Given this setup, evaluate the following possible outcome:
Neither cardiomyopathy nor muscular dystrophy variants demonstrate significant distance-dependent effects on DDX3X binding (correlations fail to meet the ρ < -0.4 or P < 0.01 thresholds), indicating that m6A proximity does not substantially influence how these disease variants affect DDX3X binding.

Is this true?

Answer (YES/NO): NO